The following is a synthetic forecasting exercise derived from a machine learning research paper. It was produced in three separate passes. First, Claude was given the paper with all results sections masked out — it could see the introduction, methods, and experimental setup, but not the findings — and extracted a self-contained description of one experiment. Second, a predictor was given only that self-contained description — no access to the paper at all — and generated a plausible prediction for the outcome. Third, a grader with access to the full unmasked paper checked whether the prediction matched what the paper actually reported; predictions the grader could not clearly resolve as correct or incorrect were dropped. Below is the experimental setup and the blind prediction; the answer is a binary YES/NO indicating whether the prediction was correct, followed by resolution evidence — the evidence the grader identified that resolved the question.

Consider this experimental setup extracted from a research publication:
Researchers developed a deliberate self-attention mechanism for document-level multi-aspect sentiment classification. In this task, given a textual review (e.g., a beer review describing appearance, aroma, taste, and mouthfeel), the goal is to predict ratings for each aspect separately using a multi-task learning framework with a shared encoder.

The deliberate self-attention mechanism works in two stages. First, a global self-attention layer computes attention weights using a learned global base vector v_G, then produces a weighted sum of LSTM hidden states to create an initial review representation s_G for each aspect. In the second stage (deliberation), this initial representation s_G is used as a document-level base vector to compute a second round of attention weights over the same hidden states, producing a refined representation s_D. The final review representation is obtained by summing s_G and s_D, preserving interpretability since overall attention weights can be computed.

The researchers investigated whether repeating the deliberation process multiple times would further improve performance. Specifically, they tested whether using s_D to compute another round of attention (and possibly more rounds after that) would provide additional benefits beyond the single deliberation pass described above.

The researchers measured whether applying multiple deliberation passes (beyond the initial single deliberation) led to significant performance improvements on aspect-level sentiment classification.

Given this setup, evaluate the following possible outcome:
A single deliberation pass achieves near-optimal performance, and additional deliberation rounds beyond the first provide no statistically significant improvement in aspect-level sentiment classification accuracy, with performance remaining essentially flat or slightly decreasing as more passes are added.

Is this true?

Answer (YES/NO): YES